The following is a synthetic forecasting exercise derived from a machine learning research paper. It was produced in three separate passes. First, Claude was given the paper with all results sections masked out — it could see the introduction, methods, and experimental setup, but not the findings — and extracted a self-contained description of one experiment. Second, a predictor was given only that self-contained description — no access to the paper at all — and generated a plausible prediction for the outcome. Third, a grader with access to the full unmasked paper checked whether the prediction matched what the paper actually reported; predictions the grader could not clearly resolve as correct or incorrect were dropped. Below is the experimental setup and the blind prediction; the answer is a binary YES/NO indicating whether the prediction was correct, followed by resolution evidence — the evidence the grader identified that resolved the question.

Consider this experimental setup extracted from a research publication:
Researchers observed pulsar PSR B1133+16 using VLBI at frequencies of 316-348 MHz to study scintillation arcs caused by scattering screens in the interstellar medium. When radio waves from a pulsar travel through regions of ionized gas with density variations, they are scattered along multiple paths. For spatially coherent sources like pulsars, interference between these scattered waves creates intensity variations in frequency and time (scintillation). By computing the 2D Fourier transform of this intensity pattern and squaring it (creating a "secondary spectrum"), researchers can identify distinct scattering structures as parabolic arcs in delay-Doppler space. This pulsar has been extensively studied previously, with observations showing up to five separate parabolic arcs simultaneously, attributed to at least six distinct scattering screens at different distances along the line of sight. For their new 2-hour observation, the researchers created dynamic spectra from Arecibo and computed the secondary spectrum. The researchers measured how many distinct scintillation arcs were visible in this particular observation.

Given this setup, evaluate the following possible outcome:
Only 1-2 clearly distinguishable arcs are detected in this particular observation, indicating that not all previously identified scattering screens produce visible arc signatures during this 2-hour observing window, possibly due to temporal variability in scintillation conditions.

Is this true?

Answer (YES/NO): NO